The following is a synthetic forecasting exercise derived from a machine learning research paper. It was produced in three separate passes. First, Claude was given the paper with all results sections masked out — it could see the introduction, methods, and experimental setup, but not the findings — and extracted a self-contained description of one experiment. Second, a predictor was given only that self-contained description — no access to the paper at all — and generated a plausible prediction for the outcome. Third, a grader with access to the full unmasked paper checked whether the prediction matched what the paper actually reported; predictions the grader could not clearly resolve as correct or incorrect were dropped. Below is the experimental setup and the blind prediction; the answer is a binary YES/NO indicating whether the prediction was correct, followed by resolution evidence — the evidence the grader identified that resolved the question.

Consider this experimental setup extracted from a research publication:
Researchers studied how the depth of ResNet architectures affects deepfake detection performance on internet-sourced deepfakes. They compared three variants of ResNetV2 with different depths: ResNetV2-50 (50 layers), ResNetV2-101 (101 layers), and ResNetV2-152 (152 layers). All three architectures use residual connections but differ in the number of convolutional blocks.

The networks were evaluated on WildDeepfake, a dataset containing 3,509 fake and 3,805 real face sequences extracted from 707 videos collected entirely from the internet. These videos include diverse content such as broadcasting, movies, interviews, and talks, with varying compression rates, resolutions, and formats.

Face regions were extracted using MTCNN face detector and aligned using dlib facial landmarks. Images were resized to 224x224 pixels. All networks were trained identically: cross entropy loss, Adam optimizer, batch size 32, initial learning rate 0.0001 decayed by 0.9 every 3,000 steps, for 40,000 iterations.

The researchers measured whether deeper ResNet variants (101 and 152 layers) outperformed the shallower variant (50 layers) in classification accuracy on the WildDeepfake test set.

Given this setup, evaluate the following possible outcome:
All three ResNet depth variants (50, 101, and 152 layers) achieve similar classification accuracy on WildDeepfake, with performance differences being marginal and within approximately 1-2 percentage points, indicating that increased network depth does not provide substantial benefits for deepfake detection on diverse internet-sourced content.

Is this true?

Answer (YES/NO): NO